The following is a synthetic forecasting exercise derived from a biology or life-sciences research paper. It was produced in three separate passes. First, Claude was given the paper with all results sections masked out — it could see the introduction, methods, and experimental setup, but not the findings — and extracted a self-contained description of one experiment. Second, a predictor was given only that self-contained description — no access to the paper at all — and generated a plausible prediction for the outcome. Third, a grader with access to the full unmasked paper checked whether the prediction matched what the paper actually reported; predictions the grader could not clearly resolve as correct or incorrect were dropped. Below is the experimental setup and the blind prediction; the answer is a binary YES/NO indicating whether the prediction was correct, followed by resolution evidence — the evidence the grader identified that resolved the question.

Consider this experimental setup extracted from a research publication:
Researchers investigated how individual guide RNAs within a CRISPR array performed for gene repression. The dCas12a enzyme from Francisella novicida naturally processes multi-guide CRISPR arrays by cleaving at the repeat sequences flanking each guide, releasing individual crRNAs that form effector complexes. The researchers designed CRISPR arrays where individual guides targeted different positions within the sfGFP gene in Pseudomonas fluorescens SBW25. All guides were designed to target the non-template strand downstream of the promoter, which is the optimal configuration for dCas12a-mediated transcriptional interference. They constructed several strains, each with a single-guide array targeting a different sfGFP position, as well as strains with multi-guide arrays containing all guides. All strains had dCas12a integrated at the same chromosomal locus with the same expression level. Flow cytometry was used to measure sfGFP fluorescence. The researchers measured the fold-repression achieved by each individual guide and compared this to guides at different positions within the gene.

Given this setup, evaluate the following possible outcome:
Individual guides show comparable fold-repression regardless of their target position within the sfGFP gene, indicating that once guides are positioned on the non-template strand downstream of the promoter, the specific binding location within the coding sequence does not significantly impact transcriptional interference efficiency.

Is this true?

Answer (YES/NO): YES